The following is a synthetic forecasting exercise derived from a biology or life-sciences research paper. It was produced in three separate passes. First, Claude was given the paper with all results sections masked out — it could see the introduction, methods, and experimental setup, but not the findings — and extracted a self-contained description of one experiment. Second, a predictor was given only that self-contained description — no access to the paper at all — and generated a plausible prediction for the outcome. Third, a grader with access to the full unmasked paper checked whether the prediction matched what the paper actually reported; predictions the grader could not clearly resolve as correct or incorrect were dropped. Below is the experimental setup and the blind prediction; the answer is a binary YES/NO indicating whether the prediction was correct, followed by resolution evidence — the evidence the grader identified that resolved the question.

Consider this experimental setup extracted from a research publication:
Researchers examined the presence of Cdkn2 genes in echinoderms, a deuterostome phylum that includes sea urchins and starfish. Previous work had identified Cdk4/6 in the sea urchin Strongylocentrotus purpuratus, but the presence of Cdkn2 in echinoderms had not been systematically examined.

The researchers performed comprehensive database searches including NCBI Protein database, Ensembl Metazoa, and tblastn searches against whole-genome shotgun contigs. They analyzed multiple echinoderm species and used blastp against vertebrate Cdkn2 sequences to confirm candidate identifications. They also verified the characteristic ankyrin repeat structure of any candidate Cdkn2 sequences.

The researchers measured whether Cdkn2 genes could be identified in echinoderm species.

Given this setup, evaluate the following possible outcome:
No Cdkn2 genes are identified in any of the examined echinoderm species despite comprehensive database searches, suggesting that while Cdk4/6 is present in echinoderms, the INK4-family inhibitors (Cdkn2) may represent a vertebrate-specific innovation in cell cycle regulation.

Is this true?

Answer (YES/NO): NO